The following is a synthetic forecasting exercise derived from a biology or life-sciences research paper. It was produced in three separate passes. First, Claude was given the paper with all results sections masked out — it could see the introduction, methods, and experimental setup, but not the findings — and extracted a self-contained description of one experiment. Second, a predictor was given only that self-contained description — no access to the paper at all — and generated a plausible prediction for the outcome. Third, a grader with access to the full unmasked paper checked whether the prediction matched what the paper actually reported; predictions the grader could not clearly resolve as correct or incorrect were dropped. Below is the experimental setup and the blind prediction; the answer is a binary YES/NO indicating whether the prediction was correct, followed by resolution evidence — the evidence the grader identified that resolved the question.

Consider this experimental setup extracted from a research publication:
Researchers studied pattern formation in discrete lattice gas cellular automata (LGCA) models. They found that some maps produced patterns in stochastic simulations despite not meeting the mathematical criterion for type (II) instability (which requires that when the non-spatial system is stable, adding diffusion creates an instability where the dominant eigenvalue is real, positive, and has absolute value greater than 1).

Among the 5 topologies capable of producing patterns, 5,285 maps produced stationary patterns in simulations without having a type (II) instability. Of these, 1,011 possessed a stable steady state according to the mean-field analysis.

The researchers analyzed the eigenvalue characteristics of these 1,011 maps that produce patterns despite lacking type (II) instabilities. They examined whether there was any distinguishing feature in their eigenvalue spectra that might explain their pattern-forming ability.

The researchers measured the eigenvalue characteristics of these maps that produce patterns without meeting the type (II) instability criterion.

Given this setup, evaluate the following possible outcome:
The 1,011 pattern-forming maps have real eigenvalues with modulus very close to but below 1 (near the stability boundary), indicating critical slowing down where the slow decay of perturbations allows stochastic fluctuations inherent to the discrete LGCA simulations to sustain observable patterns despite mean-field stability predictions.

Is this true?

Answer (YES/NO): YES